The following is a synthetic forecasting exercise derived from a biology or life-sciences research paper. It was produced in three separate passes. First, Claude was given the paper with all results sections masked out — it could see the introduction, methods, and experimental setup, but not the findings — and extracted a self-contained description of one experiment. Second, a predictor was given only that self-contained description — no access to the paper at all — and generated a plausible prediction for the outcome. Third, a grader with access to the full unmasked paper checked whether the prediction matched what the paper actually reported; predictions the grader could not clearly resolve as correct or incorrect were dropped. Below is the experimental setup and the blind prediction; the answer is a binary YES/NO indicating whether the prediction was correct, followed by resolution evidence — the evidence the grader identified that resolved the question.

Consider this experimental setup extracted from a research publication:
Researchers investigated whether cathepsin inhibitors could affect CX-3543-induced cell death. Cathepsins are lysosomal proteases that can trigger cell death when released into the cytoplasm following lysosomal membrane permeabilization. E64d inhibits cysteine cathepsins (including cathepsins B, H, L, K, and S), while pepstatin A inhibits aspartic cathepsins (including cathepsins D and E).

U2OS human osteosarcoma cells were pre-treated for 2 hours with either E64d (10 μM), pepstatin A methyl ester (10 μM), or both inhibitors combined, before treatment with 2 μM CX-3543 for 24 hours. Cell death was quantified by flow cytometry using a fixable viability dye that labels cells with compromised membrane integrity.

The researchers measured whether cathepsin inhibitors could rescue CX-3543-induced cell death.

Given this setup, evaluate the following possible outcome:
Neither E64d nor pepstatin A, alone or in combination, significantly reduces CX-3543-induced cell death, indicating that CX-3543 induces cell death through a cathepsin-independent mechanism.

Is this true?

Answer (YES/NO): YES